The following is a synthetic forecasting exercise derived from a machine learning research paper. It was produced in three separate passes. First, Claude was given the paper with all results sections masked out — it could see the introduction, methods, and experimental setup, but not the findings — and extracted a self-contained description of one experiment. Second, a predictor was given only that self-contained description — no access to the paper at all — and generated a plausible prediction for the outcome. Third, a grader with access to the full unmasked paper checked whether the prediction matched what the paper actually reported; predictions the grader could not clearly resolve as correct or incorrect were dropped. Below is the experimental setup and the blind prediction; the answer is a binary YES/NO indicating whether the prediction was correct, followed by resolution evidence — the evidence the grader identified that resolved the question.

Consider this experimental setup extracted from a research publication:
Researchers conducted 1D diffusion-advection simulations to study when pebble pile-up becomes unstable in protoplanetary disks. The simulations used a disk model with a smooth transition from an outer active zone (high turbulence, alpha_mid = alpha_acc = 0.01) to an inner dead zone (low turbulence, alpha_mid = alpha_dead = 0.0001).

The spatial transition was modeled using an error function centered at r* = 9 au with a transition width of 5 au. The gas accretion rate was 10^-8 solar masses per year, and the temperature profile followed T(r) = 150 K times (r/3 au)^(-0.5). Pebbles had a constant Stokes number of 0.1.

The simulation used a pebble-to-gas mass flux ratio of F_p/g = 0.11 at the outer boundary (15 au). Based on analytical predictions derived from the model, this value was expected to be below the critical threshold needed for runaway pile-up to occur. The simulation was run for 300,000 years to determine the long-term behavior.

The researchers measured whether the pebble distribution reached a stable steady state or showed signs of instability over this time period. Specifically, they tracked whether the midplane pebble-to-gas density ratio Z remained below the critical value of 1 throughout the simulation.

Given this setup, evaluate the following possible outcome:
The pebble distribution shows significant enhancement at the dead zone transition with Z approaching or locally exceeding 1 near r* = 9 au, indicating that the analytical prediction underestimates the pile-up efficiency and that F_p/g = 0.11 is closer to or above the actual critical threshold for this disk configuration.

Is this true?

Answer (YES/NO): NO